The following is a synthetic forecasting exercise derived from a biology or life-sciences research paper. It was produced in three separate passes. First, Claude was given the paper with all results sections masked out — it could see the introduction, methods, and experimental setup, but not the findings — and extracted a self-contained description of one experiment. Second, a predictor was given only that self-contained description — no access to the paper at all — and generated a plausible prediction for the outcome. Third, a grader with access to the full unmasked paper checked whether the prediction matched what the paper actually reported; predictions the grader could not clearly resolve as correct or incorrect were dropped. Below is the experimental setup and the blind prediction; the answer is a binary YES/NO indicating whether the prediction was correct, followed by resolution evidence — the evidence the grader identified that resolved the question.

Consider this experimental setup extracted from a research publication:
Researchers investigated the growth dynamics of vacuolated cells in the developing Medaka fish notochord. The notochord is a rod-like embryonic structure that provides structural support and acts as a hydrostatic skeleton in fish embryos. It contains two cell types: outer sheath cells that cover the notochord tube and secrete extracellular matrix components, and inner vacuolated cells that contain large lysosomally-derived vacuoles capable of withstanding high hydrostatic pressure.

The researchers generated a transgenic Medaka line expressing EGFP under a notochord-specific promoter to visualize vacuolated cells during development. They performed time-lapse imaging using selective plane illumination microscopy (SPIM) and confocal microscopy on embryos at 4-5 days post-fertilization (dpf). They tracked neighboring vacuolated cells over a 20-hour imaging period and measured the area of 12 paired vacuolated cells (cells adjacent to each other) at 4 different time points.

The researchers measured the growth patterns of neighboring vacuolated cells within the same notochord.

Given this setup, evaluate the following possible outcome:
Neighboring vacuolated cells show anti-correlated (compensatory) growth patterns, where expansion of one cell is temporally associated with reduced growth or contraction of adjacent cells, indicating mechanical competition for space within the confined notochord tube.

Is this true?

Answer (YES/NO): NO